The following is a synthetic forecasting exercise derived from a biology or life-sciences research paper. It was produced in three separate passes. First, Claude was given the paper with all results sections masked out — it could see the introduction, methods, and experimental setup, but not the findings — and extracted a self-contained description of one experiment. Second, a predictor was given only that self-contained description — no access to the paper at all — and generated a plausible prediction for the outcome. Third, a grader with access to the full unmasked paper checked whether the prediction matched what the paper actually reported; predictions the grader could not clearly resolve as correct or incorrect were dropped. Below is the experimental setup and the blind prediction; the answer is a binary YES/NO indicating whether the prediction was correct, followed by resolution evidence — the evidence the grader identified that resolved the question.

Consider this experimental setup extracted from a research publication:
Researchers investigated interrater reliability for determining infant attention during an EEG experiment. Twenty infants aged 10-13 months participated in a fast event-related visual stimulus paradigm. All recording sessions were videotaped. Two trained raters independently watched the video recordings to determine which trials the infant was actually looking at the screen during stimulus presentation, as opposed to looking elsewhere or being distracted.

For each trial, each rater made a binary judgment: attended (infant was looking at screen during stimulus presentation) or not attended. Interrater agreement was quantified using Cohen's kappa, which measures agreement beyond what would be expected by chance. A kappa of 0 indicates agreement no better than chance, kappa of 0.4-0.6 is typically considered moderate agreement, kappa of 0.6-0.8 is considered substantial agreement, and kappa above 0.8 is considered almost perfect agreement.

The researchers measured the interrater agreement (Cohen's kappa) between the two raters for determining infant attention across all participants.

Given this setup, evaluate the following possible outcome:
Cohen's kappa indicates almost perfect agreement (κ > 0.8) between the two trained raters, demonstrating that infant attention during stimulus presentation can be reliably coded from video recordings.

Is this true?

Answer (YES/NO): NO